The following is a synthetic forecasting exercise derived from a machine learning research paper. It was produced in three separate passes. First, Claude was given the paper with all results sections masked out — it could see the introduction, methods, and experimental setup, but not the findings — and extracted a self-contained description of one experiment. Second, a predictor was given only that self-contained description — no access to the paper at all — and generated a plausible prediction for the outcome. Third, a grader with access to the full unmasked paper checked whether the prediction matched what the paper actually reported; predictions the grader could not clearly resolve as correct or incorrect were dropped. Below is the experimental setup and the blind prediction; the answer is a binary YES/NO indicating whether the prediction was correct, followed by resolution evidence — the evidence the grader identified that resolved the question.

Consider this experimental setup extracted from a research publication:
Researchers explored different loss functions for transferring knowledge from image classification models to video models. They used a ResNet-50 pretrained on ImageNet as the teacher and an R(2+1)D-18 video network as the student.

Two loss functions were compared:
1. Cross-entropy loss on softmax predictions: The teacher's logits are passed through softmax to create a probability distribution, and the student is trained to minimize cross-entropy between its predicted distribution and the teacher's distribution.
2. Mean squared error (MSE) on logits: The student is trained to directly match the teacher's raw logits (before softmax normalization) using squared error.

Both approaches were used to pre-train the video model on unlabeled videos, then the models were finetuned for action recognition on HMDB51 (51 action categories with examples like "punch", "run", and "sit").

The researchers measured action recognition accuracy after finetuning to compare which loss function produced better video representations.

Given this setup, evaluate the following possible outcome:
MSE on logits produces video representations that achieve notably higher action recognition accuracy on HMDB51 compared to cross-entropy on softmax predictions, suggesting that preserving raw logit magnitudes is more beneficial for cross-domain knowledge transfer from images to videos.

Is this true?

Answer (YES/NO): NO